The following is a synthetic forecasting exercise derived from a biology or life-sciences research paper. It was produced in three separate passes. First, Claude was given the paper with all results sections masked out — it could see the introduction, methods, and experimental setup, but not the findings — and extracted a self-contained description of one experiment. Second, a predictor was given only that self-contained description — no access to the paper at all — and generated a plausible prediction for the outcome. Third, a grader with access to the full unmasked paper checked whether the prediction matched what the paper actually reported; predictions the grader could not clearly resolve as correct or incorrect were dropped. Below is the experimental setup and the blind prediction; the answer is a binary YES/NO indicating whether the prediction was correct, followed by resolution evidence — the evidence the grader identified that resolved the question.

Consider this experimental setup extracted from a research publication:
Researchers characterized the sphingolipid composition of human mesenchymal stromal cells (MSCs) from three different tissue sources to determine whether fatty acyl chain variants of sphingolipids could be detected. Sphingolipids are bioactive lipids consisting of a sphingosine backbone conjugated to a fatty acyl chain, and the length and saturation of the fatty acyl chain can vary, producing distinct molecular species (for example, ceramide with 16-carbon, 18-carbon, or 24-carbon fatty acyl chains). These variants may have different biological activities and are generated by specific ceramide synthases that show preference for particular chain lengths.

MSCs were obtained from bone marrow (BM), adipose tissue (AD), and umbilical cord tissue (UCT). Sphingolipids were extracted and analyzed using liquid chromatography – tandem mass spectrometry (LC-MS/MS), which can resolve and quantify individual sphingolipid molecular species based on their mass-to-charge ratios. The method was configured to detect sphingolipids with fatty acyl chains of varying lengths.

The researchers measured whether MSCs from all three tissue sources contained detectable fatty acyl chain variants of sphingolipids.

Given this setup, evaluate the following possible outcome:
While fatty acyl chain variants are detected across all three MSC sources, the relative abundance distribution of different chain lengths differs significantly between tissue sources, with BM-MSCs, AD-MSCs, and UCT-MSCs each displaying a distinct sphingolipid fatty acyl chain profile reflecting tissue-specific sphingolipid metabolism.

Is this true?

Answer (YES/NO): YES